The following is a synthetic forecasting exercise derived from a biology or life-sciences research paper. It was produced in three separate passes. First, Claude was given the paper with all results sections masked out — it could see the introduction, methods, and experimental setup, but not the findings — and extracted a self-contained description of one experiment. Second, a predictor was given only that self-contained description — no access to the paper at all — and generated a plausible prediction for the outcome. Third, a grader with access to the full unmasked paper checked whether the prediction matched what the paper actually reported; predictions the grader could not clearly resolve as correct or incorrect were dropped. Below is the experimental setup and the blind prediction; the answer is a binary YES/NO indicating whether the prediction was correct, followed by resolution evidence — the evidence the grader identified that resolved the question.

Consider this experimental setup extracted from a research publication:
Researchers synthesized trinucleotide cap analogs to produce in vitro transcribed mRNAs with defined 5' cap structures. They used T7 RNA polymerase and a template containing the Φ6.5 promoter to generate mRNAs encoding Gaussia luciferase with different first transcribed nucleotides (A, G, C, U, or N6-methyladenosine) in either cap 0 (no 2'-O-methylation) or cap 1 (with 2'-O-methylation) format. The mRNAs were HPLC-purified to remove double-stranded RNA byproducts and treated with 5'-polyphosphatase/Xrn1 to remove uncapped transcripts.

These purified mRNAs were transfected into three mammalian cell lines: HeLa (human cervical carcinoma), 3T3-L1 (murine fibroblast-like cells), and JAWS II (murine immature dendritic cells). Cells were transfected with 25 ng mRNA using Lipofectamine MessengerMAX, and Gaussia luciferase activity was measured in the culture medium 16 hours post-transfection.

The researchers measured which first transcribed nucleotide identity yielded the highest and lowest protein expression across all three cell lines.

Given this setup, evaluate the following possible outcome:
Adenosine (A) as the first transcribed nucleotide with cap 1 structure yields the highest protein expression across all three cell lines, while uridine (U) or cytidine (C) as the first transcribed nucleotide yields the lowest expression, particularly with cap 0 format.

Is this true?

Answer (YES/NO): NO